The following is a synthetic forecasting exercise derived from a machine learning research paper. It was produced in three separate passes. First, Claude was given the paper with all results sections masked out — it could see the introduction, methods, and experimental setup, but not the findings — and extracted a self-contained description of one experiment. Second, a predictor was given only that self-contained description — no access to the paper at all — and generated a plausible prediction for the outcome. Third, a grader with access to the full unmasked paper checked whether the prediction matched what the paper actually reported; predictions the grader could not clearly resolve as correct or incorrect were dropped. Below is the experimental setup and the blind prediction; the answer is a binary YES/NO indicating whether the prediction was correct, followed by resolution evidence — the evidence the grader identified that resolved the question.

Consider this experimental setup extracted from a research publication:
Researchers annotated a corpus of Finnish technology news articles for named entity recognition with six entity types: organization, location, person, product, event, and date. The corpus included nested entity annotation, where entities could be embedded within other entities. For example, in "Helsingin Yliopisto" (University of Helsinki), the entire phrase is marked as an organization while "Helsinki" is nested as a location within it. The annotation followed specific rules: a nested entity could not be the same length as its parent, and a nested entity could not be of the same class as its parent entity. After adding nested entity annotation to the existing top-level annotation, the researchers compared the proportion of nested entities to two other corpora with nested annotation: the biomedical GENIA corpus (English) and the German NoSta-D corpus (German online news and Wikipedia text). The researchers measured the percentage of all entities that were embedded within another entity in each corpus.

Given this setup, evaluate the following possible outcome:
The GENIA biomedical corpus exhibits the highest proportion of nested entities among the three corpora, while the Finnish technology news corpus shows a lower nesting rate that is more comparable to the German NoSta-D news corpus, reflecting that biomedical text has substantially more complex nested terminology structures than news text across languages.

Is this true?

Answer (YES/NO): YES